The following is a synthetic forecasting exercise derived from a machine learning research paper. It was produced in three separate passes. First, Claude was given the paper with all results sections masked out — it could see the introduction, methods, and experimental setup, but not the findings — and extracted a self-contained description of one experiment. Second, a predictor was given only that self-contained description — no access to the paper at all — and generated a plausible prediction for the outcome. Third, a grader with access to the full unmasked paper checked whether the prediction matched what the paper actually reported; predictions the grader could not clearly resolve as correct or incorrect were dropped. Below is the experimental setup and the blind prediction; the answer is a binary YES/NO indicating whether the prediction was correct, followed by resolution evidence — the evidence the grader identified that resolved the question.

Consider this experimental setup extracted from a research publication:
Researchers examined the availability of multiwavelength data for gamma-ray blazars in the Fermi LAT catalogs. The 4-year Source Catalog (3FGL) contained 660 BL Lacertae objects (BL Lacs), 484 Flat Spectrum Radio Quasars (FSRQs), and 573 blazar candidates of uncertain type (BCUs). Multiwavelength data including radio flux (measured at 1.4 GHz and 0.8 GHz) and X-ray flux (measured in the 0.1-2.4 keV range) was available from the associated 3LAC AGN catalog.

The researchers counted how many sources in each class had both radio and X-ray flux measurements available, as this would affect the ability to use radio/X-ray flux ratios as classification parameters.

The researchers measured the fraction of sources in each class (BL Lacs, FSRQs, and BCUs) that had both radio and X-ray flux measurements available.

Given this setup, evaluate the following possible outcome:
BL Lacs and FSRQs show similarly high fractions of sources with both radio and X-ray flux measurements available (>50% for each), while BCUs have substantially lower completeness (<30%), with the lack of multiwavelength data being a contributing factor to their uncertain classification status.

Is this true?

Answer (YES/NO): NO